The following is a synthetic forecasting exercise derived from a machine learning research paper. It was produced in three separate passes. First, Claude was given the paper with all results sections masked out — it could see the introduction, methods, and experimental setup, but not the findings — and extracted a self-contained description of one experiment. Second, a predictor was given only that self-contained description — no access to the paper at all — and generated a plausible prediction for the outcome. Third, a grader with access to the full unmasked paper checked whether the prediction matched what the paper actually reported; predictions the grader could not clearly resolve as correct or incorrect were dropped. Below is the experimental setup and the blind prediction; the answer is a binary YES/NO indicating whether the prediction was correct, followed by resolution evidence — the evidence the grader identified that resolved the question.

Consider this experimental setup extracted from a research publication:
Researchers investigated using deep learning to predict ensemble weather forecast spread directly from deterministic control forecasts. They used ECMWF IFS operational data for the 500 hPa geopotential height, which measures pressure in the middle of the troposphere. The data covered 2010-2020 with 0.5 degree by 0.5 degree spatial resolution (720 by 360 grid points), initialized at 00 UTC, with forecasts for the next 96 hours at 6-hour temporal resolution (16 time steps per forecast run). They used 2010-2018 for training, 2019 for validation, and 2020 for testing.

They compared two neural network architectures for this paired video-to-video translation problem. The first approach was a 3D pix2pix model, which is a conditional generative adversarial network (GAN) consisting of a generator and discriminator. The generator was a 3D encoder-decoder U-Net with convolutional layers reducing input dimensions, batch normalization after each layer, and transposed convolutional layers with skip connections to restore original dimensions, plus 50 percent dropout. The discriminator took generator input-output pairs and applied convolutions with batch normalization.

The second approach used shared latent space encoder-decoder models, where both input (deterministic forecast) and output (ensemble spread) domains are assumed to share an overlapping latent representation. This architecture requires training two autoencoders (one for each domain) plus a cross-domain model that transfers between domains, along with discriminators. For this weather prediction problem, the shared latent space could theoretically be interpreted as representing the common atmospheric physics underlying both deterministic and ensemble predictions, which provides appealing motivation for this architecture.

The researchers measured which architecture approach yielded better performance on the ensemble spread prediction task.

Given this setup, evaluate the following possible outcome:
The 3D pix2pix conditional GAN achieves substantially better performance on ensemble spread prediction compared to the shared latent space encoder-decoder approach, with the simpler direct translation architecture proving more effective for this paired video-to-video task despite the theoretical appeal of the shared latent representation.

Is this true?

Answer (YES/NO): NO